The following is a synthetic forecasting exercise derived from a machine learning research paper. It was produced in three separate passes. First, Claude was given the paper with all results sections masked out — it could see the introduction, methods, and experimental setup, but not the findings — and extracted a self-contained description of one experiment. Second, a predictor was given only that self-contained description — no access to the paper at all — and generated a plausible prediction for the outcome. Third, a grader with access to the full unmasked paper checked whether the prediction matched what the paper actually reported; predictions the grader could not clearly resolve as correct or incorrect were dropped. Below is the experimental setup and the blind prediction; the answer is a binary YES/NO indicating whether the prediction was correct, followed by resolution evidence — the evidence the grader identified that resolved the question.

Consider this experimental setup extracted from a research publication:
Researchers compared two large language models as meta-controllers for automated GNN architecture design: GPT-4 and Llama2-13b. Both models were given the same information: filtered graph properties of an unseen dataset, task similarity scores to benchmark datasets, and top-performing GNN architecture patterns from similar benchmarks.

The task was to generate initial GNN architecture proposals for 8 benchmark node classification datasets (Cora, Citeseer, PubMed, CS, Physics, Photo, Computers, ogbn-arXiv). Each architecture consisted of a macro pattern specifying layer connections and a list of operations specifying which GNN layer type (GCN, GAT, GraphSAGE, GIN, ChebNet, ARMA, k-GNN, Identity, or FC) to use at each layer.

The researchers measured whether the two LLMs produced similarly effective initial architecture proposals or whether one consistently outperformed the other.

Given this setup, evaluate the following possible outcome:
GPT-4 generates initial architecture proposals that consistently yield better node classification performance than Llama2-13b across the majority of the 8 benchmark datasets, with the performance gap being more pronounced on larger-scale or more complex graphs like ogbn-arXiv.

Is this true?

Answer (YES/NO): NO